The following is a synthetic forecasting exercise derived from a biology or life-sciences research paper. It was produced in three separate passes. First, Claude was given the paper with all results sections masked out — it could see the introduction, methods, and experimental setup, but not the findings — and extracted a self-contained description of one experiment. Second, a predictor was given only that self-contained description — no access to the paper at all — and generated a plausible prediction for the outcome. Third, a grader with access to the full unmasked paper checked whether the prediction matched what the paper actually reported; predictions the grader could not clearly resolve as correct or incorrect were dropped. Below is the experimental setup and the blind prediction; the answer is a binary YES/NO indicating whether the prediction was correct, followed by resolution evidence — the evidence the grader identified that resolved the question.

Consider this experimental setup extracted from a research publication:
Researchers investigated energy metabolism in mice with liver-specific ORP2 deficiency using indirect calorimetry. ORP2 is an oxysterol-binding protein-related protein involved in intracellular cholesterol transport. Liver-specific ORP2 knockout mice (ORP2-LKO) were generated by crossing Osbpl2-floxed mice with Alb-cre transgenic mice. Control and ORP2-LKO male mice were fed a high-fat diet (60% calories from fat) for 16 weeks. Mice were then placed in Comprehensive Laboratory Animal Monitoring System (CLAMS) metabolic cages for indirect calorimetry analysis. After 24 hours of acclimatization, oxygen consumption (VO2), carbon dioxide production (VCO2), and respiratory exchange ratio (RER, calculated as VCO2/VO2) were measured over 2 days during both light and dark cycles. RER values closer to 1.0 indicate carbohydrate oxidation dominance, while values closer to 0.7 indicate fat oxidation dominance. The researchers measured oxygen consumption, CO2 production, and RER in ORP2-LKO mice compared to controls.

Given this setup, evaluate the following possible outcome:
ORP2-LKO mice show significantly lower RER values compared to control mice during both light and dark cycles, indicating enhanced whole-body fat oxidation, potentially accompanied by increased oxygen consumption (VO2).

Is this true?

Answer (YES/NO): NO